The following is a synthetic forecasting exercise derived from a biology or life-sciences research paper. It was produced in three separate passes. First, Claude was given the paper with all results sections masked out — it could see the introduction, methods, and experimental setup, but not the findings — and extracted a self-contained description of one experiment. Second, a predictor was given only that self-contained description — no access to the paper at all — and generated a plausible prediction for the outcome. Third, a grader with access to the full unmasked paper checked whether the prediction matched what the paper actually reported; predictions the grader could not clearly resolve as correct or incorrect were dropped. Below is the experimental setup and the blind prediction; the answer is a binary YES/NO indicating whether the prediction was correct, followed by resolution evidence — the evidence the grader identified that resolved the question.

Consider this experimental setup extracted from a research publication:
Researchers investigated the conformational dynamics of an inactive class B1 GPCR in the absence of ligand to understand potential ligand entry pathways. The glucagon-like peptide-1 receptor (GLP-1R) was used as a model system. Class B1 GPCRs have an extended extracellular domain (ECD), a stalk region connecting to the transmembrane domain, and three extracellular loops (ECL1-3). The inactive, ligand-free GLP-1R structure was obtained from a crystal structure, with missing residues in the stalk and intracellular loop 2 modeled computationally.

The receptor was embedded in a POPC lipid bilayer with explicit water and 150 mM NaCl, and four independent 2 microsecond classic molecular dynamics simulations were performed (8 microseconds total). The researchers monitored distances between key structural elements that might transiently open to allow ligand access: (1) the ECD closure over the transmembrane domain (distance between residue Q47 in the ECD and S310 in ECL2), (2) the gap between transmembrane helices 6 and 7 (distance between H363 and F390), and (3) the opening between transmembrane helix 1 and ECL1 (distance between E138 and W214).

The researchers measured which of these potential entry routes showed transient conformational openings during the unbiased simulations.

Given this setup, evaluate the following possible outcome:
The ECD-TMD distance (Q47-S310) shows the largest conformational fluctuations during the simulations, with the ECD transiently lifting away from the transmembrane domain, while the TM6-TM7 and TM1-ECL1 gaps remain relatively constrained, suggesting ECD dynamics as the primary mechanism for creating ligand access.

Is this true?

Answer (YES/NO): NO